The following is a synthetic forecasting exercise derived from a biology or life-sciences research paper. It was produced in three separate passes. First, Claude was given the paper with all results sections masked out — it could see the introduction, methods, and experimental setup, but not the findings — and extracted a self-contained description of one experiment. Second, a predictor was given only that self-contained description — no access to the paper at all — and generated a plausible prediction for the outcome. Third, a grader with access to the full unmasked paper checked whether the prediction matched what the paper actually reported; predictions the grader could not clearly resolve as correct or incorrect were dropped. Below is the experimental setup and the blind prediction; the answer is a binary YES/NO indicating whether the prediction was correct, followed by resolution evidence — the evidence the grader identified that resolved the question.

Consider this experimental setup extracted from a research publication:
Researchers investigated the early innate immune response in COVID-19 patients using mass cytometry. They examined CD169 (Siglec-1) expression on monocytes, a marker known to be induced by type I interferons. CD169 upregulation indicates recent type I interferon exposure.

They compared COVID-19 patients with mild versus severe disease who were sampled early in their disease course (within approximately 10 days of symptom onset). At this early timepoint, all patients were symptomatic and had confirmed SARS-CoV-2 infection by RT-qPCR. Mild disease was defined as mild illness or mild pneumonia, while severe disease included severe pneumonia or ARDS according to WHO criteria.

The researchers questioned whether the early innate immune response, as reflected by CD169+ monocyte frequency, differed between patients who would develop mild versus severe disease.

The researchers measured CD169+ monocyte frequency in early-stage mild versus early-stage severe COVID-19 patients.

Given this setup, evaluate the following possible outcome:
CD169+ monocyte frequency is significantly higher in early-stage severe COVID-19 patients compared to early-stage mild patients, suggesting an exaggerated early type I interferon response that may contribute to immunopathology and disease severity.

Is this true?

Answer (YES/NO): NO